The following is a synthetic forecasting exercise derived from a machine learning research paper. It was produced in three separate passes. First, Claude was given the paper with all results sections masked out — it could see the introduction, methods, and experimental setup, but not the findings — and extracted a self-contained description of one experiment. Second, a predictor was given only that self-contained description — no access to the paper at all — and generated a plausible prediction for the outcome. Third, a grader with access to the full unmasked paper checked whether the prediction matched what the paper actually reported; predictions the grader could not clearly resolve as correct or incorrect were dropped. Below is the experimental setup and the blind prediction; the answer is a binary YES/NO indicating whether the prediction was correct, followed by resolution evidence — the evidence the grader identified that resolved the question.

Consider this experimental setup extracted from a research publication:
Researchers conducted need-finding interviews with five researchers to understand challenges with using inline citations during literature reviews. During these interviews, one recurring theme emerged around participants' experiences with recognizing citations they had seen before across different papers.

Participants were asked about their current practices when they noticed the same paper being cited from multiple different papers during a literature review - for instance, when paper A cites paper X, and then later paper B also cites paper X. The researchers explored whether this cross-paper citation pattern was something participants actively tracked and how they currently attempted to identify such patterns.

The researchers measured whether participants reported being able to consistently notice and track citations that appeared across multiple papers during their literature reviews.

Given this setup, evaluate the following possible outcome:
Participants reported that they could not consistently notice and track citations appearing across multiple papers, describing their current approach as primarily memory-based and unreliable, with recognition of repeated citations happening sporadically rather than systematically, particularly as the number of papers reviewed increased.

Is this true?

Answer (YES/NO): YES